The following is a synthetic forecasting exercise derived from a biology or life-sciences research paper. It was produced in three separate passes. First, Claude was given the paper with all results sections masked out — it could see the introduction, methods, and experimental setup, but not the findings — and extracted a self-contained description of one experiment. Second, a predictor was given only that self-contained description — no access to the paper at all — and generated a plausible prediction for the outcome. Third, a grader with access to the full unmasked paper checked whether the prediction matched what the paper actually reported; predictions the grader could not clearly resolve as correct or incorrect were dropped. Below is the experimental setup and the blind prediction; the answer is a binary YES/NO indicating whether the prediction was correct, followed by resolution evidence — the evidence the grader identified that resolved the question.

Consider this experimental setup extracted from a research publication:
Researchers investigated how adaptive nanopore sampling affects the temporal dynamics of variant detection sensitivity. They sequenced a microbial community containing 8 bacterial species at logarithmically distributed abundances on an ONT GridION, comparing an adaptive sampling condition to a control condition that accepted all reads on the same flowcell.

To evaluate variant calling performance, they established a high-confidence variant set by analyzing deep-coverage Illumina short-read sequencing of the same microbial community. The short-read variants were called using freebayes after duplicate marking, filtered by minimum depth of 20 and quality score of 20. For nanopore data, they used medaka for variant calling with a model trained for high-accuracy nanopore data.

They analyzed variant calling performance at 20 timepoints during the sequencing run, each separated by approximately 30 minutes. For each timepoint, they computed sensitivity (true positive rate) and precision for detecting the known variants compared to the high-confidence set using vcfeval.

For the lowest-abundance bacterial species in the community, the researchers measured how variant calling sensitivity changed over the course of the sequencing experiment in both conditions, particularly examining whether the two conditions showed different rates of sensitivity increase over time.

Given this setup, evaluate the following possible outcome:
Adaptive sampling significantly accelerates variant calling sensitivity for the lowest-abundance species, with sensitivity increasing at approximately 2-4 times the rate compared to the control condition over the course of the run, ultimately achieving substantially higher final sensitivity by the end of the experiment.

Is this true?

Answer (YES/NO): NO